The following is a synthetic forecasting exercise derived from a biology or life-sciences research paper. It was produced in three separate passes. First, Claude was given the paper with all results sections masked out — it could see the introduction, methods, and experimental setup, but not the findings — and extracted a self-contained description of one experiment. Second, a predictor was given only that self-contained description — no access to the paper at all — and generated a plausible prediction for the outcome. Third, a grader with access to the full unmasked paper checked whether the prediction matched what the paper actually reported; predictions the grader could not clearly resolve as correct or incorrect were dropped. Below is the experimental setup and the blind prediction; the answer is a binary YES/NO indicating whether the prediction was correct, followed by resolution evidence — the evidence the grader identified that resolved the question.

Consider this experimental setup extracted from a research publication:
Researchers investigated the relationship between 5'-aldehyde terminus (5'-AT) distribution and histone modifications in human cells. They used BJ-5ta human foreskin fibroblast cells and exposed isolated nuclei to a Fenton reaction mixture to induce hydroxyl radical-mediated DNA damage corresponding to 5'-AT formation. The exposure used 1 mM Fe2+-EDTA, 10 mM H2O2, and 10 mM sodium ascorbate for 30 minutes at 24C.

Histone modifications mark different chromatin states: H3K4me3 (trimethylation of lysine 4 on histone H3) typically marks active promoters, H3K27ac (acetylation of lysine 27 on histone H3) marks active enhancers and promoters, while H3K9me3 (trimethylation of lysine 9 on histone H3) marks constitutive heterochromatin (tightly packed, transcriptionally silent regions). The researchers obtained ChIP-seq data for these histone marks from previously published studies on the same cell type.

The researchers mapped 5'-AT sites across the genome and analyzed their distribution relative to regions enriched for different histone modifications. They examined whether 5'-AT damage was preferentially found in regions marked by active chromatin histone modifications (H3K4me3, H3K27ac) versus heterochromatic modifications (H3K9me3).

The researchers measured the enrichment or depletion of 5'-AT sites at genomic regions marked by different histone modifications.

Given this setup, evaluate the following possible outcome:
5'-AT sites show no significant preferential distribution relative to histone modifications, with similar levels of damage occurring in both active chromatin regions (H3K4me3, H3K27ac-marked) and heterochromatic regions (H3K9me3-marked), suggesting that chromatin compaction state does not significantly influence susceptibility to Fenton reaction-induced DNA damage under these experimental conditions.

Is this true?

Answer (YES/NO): NO